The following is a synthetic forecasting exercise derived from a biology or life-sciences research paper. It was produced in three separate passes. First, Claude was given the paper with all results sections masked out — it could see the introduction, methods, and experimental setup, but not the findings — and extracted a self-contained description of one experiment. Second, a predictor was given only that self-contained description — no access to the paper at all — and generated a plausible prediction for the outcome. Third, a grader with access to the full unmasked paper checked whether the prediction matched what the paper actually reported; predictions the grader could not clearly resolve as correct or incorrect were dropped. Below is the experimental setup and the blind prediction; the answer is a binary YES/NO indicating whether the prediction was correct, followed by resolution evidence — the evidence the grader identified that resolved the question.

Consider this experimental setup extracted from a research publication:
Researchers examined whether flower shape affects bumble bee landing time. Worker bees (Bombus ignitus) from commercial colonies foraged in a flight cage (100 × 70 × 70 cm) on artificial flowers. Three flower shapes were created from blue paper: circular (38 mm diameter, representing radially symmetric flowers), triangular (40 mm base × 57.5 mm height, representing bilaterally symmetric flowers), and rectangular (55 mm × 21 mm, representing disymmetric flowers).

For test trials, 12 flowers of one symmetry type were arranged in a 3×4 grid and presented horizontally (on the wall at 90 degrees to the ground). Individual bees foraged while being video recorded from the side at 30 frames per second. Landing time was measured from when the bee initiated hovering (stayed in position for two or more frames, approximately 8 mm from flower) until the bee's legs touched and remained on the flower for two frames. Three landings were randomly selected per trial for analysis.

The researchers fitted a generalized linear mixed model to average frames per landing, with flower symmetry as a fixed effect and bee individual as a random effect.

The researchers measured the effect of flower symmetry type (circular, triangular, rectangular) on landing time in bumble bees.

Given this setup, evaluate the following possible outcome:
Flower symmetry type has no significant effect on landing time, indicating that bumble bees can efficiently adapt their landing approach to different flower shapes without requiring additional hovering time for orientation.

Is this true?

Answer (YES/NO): YES